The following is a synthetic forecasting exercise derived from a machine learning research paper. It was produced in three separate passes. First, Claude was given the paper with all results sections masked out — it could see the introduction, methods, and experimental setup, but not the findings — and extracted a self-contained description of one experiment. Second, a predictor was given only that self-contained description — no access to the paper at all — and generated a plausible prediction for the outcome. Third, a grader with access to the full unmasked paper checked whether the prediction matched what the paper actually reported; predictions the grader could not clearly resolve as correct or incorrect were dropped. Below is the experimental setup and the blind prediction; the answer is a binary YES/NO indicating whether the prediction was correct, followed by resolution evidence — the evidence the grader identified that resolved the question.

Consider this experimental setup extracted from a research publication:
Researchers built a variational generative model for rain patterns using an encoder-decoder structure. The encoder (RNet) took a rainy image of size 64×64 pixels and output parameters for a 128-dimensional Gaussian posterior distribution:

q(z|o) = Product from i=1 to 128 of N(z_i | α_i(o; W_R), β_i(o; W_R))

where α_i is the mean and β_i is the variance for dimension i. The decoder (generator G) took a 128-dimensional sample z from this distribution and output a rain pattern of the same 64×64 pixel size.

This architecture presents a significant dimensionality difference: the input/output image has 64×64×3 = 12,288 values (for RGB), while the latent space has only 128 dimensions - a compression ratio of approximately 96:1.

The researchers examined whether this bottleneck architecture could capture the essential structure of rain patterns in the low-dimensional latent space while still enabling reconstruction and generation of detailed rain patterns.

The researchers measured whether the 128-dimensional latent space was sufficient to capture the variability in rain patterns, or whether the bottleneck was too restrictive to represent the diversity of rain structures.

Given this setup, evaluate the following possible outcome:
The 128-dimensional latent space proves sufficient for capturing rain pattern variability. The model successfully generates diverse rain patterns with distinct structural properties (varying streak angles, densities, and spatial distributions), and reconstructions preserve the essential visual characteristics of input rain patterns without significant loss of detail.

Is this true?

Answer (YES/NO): YES